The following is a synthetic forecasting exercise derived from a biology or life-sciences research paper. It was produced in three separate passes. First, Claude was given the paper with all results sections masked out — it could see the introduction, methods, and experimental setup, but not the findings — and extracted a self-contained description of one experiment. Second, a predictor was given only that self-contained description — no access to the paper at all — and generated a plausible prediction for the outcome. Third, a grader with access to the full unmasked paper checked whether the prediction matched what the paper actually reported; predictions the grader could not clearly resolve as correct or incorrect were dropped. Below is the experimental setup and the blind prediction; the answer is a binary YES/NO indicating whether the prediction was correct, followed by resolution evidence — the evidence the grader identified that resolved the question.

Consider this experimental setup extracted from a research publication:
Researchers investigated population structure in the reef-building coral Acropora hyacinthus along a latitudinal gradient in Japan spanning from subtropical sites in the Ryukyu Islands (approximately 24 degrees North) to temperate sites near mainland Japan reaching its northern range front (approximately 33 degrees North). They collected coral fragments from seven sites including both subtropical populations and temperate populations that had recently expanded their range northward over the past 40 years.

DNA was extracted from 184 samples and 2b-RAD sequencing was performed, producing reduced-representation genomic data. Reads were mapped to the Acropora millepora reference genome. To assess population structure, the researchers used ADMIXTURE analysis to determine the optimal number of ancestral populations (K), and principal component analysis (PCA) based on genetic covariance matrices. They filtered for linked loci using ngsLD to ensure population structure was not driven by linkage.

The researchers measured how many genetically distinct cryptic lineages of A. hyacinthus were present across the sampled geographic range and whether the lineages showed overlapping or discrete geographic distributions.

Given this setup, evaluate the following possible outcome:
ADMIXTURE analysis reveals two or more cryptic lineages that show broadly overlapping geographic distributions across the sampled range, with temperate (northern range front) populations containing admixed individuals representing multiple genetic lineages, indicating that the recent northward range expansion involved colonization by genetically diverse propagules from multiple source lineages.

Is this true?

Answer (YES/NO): NO